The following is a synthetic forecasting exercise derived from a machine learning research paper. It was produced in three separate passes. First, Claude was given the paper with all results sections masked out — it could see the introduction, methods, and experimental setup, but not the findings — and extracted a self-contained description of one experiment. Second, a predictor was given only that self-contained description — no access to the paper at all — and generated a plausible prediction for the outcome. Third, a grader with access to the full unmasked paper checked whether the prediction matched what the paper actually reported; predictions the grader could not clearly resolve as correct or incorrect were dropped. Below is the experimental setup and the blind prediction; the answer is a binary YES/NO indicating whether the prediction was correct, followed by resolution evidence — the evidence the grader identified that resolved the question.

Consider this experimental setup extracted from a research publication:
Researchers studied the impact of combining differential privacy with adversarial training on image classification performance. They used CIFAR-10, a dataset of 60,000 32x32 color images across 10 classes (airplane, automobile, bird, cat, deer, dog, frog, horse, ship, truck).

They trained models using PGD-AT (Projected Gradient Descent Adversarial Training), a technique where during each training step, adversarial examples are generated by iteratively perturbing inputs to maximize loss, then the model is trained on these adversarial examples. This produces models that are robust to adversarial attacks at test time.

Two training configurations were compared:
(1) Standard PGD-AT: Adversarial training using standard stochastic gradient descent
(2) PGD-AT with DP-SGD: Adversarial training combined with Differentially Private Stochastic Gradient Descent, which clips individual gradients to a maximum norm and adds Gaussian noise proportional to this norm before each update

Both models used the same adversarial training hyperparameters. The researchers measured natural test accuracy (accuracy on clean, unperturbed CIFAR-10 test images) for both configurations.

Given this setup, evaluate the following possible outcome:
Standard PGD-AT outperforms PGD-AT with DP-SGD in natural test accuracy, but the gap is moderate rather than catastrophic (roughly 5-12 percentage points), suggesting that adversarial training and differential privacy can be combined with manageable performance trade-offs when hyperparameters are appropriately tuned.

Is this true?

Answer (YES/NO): NO